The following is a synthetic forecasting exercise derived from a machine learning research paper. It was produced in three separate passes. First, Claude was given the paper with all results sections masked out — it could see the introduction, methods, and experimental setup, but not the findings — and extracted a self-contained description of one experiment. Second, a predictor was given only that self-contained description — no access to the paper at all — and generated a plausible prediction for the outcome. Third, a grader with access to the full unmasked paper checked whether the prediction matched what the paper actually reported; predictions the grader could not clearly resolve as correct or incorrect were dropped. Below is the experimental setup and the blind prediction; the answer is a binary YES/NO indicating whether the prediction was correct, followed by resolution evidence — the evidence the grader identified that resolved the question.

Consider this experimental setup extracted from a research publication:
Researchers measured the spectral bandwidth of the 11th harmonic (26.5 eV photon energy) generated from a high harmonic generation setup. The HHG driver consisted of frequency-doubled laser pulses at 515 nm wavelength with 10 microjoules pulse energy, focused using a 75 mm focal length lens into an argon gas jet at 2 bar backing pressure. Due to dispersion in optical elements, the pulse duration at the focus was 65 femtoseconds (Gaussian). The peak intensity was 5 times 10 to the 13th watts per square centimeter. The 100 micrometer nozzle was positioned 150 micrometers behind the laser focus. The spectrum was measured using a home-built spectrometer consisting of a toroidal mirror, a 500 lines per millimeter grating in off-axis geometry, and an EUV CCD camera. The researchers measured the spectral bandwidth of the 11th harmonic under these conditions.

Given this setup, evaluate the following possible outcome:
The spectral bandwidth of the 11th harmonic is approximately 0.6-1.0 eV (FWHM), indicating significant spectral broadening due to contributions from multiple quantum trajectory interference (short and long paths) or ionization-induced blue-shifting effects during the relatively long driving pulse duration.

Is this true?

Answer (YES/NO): NO